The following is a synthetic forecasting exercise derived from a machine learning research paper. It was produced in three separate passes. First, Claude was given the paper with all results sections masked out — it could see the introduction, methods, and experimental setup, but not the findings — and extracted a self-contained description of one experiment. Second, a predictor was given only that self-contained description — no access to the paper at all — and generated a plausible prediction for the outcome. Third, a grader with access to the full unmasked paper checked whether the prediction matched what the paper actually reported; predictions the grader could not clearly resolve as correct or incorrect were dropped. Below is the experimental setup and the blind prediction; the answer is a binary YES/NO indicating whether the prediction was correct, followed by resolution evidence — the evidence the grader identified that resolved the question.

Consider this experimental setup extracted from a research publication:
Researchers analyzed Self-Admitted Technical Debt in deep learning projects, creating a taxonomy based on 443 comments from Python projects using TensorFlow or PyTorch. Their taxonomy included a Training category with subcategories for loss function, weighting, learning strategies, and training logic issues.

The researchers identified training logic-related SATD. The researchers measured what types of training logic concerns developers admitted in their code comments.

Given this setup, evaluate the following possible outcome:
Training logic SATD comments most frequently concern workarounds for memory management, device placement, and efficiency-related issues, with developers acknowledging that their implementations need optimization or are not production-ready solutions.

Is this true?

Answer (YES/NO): NO